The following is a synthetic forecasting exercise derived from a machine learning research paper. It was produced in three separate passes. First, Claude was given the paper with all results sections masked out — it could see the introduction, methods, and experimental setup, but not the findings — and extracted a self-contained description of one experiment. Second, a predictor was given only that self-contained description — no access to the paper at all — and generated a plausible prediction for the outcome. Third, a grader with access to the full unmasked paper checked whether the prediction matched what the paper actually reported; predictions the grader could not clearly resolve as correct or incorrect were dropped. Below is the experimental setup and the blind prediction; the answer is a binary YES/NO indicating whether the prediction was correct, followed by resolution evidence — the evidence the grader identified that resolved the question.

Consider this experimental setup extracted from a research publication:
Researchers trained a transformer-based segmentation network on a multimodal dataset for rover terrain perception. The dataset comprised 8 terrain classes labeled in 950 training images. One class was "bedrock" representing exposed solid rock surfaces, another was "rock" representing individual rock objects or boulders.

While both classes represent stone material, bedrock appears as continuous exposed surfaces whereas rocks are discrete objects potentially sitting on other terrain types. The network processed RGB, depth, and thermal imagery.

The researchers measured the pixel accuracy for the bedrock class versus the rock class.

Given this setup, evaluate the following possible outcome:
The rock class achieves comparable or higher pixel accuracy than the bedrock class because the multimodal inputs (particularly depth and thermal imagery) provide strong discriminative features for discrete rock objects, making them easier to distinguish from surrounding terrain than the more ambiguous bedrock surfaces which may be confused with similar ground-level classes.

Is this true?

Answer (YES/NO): NO